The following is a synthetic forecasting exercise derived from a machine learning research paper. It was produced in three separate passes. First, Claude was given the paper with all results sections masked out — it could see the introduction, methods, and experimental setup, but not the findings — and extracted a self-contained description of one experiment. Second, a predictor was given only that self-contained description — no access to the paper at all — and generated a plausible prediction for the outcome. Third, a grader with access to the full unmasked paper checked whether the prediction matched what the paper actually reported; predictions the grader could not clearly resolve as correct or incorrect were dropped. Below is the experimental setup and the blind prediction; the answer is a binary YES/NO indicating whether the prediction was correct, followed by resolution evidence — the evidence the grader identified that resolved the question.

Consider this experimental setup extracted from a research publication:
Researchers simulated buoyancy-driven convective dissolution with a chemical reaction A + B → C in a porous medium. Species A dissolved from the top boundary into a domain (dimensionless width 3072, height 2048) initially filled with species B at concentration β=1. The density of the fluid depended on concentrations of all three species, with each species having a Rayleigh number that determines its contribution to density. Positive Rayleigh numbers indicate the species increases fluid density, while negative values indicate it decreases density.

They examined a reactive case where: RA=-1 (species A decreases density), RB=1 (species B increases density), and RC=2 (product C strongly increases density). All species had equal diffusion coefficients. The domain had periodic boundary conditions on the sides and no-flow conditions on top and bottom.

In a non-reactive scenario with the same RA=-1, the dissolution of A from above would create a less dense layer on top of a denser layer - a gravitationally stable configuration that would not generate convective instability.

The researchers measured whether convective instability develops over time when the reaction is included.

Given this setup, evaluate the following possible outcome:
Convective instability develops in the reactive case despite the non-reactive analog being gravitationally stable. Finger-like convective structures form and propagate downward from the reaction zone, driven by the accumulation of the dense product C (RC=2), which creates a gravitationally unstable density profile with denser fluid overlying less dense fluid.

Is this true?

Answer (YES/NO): YES